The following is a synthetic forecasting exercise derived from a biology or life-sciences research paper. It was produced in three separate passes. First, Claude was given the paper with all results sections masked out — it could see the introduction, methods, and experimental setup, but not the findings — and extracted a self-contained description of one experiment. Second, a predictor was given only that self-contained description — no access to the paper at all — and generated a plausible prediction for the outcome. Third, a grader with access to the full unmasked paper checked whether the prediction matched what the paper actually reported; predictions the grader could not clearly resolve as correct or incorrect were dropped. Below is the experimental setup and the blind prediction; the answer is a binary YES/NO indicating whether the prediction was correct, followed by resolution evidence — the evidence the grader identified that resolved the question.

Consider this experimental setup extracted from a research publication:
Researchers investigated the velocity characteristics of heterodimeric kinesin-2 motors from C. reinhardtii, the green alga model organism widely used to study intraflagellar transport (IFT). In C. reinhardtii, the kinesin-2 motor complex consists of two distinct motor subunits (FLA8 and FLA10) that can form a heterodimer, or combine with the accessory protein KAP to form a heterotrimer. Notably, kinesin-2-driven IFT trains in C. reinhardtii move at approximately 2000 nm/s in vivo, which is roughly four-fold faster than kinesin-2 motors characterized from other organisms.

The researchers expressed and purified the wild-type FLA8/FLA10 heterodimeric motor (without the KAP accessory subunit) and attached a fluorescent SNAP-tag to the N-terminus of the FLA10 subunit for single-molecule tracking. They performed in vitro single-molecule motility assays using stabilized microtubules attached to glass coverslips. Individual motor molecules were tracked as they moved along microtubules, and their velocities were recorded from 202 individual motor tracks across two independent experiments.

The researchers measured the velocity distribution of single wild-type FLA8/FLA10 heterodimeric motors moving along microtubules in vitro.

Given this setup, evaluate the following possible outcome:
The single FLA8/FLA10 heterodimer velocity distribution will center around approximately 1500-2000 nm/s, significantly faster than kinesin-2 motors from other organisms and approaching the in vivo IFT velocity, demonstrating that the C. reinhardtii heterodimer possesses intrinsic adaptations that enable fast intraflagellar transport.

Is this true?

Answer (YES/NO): NO